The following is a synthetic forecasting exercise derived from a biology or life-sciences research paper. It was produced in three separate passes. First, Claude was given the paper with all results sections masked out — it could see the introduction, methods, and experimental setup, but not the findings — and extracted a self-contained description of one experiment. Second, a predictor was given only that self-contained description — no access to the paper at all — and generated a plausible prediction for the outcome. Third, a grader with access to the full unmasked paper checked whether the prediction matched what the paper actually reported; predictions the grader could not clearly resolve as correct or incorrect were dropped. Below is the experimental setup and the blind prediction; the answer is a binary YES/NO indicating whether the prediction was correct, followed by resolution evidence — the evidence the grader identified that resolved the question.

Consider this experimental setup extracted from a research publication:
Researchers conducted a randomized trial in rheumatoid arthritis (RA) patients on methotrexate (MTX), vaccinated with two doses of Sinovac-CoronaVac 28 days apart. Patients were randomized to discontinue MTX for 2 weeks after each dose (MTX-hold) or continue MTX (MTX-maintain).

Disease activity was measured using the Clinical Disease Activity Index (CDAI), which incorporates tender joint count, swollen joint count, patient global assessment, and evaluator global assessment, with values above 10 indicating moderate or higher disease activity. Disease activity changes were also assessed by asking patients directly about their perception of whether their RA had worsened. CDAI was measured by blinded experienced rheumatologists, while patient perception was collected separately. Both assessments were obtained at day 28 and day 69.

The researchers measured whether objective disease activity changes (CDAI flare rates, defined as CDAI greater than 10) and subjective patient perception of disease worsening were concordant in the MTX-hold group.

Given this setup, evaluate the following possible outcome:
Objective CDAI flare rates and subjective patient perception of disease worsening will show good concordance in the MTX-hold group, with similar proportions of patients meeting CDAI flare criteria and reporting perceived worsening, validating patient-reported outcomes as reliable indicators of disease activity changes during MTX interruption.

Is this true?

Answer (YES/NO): NO